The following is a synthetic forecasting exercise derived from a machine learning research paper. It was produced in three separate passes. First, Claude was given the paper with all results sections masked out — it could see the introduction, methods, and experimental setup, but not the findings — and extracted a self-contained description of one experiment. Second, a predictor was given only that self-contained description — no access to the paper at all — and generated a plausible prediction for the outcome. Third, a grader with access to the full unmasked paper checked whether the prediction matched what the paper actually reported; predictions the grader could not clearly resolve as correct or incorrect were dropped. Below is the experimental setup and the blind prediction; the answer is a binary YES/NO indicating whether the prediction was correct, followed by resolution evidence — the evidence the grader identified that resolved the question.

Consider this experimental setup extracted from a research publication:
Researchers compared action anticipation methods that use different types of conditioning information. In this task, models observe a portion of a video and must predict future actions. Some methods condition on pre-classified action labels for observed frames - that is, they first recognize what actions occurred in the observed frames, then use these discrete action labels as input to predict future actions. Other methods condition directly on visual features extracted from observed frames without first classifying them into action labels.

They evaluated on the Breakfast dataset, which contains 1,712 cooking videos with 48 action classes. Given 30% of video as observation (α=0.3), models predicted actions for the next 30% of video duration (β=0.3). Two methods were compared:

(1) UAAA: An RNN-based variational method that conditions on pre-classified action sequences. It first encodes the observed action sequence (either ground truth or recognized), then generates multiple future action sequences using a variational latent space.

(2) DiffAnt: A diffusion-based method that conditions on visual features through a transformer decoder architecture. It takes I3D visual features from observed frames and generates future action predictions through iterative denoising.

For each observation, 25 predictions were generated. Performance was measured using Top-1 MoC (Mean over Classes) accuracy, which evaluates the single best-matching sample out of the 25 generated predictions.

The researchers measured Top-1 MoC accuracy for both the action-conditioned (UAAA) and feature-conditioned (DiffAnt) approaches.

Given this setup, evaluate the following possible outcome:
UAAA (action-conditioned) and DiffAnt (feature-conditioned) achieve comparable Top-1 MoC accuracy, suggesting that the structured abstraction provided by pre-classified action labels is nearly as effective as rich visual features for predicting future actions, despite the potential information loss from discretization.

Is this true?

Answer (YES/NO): NO